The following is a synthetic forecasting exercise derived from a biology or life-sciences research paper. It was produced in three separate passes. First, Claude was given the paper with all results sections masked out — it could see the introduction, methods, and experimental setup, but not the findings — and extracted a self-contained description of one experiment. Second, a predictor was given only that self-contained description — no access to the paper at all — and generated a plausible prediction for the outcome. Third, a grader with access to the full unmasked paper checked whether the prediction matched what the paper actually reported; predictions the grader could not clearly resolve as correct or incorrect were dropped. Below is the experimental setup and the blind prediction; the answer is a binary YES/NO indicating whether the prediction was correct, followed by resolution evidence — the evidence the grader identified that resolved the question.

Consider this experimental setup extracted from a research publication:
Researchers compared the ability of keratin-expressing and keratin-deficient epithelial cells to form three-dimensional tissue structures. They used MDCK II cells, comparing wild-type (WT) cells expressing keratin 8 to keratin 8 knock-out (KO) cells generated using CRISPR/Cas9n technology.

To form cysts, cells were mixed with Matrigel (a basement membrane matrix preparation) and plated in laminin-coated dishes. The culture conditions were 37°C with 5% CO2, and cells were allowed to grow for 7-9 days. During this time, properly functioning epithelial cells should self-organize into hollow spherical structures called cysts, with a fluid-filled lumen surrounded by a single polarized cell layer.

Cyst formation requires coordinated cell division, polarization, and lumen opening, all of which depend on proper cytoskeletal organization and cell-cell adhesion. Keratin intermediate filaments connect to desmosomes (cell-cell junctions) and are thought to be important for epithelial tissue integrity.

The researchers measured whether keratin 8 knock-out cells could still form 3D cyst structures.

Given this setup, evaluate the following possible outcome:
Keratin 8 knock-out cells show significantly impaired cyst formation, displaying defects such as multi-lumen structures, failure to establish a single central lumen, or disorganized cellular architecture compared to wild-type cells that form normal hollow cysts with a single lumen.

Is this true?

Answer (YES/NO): NO